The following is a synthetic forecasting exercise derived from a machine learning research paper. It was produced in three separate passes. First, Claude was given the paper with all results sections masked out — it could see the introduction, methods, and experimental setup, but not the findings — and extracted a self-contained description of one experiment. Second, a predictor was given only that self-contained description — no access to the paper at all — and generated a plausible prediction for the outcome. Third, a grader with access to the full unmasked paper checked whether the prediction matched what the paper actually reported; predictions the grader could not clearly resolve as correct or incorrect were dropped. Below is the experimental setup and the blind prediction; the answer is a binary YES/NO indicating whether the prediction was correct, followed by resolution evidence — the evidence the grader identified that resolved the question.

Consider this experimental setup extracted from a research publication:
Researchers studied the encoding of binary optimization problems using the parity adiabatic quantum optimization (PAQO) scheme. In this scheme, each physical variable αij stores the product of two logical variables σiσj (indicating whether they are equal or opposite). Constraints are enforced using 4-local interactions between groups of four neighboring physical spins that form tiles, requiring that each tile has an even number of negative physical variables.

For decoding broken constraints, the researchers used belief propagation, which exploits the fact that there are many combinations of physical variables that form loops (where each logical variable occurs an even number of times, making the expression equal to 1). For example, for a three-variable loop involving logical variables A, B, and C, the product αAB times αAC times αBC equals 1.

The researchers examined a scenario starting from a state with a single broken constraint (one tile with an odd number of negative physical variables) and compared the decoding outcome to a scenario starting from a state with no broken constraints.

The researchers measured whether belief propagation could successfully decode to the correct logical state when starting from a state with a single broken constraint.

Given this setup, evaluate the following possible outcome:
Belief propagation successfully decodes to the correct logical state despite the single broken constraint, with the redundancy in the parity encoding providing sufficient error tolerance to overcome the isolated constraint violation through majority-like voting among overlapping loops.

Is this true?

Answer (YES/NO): NO